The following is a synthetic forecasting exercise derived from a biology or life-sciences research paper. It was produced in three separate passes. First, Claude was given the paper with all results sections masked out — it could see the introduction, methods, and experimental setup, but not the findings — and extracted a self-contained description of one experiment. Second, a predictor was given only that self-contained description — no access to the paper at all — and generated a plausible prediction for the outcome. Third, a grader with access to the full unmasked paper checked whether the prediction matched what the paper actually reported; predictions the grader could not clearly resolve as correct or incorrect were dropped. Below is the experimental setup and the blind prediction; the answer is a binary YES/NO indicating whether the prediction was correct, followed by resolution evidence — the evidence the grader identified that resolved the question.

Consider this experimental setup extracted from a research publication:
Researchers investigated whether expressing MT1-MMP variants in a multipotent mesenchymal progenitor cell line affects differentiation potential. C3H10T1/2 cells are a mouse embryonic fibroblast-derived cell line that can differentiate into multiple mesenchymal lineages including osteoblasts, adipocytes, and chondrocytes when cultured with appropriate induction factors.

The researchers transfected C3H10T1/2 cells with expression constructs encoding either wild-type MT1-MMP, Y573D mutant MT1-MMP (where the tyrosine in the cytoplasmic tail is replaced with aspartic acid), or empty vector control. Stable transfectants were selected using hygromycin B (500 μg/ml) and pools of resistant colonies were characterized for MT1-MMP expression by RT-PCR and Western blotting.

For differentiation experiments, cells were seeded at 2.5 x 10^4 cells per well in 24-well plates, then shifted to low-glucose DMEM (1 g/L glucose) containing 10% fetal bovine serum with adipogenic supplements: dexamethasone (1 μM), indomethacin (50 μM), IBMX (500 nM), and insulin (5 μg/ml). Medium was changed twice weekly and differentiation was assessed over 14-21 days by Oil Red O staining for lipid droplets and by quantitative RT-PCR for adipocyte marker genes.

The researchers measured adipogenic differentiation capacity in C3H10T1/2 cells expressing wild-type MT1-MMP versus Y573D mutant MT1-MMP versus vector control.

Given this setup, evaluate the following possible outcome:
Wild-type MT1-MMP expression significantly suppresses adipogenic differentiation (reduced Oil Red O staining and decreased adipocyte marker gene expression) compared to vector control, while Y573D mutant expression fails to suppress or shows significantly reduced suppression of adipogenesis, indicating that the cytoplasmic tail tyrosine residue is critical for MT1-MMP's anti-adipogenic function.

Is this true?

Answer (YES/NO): NO